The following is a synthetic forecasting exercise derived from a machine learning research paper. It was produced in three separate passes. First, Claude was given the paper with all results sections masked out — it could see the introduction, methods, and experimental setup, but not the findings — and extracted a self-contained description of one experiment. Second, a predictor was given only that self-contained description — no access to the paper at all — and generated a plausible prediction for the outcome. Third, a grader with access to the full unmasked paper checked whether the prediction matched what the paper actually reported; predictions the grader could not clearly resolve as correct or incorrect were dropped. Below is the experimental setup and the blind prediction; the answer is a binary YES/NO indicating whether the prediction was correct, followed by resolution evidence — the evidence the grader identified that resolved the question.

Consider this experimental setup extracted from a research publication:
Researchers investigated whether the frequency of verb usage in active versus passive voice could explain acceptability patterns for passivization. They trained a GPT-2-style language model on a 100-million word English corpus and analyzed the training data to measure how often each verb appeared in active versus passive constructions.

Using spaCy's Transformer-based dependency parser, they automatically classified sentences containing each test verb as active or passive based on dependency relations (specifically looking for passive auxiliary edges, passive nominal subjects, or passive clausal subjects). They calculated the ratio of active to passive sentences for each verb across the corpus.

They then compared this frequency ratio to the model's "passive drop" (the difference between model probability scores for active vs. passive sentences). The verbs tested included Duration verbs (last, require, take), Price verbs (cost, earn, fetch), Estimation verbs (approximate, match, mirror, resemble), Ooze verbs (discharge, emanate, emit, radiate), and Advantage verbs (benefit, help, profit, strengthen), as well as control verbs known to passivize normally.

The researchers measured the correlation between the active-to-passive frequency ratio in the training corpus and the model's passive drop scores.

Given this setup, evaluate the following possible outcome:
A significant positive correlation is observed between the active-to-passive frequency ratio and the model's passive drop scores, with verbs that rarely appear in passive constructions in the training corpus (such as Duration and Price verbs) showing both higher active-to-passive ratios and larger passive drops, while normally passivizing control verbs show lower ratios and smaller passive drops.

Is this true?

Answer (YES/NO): NO